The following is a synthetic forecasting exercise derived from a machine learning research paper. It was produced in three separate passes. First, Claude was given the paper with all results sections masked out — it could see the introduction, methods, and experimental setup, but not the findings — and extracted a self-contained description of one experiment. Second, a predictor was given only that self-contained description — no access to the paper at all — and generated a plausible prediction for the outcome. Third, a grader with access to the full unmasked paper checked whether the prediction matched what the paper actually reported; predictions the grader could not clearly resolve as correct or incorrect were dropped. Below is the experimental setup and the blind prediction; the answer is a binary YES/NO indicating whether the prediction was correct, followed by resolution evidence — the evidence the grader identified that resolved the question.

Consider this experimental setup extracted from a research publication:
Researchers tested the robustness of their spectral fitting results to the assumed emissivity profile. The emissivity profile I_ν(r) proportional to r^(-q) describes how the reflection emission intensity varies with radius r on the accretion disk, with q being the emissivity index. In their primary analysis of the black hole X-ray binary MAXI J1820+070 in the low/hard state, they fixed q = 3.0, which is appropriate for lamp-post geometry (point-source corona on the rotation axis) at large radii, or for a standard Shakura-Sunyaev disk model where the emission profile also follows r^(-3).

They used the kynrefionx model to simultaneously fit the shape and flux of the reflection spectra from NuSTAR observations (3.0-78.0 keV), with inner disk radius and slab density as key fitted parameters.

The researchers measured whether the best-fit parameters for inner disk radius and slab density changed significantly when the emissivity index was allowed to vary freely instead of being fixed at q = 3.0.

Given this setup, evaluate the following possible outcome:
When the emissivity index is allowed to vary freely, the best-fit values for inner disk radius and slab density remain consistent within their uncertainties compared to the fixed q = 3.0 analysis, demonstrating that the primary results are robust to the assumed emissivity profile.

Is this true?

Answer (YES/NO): YES